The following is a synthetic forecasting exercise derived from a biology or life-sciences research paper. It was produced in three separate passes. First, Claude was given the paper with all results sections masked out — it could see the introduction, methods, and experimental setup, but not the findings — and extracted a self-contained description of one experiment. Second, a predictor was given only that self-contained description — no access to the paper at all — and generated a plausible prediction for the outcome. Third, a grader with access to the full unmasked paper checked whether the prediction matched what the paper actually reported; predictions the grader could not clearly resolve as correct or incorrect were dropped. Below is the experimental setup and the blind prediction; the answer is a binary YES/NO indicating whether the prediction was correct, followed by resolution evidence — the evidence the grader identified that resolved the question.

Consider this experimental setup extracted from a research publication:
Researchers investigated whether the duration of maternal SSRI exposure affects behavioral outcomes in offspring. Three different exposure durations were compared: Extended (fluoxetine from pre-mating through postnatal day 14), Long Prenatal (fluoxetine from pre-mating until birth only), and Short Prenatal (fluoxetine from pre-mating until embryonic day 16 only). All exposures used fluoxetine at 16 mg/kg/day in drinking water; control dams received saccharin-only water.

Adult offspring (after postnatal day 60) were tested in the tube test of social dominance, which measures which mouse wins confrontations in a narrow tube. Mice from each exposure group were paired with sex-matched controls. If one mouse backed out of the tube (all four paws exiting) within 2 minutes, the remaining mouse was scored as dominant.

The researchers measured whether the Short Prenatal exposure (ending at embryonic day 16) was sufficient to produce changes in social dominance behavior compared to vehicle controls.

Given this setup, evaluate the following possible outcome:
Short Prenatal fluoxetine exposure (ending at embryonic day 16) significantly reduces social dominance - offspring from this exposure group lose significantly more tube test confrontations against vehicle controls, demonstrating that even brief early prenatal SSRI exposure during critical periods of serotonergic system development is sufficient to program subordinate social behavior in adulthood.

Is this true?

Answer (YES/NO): NO